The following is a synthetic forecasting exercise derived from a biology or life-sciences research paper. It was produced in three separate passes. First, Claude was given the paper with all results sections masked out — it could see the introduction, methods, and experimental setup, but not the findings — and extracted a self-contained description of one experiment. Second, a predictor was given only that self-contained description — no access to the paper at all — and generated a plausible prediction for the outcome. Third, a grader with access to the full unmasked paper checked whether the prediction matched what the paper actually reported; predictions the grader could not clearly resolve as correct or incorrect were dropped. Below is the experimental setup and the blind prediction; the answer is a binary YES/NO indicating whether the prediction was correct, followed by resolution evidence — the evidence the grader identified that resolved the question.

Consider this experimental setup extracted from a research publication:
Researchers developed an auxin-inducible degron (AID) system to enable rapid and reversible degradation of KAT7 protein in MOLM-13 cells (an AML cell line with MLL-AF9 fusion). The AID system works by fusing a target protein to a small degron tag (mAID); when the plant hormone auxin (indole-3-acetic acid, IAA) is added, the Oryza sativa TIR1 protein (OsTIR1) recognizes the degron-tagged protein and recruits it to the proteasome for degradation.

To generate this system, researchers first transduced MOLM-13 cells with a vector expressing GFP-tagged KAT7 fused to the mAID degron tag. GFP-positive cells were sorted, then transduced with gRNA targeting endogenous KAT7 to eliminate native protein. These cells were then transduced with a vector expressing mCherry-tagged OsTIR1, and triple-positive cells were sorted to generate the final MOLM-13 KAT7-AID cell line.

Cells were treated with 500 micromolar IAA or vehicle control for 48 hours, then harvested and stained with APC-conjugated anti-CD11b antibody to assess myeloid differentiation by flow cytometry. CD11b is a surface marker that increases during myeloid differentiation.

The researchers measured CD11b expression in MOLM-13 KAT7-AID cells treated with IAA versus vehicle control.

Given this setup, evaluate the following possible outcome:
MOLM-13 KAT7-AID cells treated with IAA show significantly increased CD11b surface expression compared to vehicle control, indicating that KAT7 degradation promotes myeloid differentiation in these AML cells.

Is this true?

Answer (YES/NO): YES